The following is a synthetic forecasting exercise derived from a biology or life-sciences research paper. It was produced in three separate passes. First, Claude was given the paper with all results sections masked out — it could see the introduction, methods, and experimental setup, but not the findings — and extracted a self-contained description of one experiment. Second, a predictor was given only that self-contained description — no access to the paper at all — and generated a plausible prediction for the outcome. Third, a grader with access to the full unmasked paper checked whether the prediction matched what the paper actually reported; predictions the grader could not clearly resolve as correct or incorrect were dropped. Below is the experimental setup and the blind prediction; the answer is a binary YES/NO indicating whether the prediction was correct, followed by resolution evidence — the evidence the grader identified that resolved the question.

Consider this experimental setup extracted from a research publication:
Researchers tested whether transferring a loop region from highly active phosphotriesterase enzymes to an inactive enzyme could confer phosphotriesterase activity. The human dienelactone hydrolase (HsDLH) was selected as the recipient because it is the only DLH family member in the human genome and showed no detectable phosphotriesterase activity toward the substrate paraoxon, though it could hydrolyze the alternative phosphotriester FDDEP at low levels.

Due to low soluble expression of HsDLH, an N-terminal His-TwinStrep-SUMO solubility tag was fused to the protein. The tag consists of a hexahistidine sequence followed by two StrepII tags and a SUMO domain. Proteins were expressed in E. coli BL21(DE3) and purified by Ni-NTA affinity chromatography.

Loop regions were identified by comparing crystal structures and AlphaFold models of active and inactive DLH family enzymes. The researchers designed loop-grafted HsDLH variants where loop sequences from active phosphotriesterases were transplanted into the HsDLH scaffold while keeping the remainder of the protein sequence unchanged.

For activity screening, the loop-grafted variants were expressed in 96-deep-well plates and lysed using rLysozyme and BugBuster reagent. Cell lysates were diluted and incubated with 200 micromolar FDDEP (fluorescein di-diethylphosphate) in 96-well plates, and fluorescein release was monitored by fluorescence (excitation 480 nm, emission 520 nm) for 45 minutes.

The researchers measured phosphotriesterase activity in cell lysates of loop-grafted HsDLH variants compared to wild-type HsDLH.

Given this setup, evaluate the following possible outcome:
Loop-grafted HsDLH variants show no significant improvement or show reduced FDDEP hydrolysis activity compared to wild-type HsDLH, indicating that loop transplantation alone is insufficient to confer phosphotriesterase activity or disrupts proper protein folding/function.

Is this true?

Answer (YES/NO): NO